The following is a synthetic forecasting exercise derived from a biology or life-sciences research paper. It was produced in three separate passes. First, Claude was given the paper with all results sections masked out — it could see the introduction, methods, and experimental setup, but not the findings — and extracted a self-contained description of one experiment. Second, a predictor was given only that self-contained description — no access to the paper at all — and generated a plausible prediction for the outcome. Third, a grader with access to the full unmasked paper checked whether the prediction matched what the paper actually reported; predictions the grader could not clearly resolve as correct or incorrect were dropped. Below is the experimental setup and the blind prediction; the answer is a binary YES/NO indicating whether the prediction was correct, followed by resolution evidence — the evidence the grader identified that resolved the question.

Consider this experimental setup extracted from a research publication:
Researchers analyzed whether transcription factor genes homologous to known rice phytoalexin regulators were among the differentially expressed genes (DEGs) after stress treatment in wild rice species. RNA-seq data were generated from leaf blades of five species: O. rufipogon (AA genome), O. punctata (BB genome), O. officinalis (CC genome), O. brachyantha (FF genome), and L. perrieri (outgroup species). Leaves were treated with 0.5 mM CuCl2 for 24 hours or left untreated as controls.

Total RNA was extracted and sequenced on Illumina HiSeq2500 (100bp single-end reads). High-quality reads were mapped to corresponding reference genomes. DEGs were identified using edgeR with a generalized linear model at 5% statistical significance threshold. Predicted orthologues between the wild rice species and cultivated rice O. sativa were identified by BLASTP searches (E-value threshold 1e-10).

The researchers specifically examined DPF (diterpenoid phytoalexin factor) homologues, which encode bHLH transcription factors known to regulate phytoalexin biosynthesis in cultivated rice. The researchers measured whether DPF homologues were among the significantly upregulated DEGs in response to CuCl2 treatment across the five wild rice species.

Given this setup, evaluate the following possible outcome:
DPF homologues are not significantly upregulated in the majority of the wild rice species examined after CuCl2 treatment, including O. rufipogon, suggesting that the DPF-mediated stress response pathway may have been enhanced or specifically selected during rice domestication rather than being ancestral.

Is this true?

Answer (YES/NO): NO